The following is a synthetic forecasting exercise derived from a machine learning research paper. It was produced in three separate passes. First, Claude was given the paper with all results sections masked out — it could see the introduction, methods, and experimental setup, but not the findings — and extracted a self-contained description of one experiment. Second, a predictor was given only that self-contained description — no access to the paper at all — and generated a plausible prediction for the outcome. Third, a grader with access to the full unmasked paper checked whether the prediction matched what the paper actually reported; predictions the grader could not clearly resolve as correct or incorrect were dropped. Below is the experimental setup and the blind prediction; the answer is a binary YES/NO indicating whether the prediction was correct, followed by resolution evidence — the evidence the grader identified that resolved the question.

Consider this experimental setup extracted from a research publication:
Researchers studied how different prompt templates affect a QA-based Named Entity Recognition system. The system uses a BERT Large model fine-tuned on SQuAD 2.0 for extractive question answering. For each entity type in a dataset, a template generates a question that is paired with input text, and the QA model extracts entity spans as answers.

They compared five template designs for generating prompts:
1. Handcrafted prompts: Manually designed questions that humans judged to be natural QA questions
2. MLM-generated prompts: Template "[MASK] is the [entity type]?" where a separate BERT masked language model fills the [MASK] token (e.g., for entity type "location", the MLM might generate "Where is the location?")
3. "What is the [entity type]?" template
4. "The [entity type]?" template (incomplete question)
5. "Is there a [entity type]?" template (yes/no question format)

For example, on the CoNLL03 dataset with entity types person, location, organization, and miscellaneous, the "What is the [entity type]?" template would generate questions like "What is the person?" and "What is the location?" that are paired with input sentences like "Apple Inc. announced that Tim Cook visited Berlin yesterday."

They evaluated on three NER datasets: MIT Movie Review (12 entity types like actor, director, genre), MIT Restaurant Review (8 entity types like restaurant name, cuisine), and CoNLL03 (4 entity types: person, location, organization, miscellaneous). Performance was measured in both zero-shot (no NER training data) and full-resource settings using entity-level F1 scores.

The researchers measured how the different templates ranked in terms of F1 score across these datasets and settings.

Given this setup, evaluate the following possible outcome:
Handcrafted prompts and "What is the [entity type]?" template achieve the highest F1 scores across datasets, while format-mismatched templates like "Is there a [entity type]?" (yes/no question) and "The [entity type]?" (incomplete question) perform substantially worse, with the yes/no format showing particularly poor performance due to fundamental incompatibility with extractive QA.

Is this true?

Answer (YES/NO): NO